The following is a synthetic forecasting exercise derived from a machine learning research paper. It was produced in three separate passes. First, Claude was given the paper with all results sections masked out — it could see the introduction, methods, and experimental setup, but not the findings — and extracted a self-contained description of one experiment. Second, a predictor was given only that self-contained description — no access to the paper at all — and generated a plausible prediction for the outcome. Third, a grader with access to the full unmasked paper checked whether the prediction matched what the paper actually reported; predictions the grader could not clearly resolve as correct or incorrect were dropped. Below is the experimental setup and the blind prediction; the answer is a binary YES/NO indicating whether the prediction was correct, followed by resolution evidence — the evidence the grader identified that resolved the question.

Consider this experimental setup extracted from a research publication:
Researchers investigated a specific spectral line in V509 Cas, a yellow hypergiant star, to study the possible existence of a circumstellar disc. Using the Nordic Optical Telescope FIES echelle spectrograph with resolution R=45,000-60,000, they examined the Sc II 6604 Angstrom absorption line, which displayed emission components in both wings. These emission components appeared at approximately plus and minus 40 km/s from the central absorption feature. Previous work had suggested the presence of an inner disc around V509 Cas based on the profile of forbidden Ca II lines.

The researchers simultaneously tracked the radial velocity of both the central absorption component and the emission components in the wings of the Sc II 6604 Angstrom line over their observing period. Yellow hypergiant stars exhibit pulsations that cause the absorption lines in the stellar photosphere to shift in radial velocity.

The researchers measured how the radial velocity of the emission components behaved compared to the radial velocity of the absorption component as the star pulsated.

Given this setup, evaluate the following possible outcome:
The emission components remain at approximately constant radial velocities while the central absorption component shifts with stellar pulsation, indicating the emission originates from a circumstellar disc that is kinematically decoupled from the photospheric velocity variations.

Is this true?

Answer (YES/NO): YES